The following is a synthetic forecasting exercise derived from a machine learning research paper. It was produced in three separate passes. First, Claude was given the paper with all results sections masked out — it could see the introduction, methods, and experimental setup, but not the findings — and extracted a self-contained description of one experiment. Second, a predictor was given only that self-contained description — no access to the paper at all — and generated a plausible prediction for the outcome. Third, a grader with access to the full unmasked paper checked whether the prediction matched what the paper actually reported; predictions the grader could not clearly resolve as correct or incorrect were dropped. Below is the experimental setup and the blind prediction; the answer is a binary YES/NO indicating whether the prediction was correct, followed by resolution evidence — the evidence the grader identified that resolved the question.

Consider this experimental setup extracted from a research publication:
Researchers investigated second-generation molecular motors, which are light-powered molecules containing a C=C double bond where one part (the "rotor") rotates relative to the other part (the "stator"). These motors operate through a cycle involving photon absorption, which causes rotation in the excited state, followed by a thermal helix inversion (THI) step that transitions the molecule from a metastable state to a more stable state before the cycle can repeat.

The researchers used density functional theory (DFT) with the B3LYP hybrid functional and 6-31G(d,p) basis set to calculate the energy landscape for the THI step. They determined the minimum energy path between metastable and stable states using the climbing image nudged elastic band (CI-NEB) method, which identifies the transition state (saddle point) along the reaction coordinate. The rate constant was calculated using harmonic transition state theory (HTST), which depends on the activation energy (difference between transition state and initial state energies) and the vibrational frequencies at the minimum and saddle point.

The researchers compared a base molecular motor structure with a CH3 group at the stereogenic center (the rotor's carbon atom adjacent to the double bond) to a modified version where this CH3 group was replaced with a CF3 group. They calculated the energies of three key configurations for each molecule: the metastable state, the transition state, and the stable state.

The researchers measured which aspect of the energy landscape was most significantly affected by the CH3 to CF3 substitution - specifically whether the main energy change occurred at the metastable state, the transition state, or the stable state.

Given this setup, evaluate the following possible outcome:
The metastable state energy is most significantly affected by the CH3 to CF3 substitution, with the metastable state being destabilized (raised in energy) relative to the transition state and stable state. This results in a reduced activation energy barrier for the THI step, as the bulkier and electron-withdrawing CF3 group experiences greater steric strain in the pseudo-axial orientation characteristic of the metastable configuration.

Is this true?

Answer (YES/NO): YES